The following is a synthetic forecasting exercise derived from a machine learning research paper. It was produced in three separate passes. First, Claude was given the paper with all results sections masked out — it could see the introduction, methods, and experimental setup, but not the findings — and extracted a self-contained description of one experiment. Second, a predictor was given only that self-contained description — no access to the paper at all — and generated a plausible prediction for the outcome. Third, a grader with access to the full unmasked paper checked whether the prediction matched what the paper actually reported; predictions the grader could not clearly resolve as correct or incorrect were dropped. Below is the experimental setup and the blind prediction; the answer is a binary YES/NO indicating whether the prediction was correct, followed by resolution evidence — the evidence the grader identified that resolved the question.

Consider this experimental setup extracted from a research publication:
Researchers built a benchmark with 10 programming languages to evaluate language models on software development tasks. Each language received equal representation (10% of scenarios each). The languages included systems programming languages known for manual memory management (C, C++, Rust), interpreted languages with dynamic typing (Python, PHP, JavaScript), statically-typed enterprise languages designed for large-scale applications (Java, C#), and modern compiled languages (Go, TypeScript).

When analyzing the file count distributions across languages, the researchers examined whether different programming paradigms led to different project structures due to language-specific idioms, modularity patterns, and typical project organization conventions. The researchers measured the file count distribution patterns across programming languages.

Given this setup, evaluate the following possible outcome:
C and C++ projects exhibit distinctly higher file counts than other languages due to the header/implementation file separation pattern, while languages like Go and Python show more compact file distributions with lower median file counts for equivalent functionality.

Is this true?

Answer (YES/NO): NO